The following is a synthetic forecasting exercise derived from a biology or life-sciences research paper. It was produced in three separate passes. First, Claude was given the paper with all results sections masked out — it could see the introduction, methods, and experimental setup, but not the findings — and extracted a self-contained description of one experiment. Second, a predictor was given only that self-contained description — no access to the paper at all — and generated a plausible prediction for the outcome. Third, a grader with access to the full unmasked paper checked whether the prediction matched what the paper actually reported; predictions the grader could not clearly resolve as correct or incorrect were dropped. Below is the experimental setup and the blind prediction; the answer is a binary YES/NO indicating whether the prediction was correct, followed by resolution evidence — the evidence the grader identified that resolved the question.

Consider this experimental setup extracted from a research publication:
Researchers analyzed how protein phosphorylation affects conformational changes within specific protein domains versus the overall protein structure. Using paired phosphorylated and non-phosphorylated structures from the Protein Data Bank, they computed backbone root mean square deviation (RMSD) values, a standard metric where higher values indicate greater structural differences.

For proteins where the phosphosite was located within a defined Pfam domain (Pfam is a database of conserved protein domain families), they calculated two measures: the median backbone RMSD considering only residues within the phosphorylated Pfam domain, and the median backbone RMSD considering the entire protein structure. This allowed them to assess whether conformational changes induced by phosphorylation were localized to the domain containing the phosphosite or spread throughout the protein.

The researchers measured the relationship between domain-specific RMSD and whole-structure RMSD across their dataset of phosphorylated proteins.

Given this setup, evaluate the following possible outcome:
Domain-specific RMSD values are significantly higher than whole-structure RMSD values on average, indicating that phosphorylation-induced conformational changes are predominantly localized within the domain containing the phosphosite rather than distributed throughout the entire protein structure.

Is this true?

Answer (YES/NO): NO